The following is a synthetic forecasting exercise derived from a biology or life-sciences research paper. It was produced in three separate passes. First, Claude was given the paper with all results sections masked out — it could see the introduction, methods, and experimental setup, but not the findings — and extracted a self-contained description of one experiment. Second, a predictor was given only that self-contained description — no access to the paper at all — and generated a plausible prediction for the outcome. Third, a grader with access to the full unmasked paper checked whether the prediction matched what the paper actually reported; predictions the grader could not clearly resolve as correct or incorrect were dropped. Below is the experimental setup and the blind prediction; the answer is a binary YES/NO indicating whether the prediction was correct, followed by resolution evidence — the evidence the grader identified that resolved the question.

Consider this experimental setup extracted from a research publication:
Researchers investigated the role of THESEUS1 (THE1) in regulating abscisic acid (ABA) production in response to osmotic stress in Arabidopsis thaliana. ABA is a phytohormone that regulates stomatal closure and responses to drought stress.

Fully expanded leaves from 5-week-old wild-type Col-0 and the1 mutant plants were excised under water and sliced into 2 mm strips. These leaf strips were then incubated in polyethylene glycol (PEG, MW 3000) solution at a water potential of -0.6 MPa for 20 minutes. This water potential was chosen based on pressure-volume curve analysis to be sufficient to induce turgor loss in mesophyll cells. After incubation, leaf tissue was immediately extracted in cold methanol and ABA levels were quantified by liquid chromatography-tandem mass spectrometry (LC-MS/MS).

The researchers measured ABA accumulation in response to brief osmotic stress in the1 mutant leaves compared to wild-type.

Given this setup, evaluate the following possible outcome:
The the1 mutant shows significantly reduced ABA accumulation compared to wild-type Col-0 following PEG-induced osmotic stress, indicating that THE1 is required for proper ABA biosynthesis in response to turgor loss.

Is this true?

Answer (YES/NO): NO